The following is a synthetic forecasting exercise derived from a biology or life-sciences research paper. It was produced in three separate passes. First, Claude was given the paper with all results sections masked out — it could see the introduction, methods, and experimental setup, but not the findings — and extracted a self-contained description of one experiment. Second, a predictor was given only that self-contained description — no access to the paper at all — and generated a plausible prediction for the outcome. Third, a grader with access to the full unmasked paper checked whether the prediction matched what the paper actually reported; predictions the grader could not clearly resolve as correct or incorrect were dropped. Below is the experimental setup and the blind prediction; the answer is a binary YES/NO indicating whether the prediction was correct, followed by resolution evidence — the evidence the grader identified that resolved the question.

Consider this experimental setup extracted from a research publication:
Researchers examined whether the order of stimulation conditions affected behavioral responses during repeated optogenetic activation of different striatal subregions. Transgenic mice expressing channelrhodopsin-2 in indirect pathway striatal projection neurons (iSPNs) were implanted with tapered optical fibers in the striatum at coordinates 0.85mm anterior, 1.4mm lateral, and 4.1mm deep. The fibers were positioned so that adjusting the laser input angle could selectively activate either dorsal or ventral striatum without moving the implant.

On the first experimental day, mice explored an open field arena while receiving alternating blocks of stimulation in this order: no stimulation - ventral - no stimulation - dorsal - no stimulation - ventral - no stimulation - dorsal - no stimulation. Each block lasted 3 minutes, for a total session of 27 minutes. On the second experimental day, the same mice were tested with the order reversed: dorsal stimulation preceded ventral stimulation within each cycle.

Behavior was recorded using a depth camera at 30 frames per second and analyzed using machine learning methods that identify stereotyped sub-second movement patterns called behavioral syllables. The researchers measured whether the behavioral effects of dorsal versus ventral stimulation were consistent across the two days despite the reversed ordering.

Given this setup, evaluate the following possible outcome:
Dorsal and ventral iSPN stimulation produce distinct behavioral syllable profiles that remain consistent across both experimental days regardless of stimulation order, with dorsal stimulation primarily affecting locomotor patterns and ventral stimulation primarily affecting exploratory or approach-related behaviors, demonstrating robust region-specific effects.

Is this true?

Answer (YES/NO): NO